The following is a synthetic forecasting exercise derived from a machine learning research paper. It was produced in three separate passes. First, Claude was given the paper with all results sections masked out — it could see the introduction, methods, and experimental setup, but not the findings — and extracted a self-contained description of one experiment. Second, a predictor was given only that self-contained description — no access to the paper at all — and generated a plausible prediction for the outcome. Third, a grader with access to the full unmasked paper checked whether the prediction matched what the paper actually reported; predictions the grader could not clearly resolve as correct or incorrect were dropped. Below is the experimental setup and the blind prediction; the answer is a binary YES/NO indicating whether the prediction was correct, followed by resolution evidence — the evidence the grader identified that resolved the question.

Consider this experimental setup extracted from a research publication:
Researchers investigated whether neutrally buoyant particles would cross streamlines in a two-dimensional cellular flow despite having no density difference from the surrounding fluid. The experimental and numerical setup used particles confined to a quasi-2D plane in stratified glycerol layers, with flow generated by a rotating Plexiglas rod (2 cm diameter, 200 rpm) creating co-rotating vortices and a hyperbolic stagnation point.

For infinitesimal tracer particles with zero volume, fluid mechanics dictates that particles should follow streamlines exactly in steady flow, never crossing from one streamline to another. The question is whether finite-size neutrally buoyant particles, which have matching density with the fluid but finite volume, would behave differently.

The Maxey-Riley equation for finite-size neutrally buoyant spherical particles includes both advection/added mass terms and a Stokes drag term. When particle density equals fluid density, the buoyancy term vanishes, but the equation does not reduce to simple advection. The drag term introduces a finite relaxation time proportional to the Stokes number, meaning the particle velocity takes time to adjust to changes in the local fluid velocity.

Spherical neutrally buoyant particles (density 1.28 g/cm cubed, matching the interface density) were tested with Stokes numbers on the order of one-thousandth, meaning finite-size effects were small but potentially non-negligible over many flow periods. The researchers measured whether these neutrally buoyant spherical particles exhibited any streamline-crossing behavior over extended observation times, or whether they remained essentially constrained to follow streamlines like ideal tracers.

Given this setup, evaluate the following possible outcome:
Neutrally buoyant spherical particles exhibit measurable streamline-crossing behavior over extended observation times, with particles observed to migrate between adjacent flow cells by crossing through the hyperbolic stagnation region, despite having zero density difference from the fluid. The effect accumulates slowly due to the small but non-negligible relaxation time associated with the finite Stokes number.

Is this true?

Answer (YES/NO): NO